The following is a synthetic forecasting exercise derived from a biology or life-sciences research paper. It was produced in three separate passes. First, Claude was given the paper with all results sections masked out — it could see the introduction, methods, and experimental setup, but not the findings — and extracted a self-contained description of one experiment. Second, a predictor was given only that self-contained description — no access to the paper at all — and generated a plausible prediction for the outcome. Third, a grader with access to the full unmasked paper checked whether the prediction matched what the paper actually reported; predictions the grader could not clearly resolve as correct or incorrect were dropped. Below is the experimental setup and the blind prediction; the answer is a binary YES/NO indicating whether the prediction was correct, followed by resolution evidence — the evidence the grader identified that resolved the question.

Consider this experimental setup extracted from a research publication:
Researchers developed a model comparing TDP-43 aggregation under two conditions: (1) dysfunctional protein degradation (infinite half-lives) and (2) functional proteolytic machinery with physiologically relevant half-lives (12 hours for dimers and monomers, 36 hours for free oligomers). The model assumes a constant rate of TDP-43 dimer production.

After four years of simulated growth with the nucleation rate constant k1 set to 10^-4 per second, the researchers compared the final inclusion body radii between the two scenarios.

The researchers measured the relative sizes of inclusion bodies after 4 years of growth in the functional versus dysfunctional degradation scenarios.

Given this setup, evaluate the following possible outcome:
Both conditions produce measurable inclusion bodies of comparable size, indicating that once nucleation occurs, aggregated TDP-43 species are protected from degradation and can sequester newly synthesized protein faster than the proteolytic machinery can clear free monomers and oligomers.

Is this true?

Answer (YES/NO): NO